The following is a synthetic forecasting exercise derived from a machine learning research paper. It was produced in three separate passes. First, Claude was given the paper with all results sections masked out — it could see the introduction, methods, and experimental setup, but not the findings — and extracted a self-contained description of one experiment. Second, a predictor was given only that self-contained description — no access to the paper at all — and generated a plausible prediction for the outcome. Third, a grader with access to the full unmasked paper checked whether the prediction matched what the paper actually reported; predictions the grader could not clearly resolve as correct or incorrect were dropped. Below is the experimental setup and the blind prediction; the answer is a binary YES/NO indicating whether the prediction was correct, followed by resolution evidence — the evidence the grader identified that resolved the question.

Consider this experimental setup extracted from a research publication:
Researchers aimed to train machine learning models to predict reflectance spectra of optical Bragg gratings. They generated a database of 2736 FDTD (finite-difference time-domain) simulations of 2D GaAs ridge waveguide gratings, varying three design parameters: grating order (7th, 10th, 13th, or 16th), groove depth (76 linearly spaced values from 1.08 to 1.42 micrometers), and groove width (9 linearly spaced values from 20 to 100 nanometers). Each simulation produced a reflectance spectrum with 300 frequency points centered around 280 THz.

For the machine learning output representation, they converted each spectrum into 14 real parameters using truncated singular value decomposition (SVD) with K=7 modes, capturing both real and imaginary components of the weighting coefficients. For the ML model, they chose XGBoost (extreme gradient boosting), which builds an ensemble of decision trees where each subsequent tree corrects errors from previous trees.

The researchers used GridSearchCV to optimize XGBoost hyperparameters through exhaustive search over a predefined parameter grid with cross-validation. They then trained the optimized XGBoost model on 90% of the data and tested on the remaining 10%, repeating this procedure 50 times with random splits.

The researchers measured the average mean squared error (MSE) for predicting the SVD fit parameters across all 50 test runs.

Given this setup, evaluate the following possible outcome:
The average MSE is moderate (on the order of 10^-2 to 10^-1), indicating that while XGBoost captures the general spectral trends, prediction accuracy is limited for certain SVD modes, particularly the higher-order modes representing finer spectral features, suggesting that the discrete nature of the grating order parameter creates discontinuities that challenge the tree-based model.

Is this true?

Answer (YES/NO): NO